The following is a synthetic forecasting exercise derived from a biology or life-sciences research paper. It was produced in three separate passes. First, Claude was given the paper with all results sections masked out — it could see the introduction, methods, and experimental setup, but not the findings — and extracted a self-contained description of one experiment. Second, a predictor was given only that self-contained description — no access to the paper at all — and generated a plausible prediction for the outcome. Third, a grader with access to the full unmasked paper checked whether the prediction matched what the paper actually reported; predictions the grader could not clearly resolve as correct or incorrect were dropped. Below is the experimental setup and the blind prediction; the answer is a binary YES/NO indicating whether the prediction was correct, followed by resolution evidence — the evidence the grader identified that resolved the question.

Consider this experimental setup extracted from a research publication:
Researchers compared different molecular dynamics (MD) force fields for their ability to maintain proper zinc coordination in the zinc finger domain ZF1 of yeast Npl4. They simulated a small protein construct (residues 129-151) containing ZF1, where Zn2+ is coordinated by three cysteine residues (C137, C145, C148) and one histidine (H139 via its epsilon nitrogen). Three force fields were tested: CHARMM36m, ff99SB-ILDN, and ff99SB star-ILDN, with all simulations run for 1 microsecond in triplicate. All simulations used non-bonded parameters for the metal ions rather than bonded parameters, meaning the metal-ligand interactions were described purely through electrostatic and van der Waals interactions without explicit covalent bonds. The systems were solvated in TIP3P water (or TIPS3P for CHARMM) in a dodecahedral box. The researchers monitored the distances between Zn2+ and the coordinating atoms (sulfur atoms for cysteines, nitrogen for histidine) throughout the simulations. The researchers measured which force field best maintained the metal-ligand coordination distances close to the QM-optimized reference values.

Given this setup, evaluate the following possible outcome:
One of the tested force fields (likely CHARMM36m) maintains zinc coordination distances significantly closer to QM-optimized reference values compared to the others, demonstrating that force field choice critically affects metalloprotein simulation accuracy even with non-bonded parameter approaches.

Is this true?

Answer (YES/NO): NO